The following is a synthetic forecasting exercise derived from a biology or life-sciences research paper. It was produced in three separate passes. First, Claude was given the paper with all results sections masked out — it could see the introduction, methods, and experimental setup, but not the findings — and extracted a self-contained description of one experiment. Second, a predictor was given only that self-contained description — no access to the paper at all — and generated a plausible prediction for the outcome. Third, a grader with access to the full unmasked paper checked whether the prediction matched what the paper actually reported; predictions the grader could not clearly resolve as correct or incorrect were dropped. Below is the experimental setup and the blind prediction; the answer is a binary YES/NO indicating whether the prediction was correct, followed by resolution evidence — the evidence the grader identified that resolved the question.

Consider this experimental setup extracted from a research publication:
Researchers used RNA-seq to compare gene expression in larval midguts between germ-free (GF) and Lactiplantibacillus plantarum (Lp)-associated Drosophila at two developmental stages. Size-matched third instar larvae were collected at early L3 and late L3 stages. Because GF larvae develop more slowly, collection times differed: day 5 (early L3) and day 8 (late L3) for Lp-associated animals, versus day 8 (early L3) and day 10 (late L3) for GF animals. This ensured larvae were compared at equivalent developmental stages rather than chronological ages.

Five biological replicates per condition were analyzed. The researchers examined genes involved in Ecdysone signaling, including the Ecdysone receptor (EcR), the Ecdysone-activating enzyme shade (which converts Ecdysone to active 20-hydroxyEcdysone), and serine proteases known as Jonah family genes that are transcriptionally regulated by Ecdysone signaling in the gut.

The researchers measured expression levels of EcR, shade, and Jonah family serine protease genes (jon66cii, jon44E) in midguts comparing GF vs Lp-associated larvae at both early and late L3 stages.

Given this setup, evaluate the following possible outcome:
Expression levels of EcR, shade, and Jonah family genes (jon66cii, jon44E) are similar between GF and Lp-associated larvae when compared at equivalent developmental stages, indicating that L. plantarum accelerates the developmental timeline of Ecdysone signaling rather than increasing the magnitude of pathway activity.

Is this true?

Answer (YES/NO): NO